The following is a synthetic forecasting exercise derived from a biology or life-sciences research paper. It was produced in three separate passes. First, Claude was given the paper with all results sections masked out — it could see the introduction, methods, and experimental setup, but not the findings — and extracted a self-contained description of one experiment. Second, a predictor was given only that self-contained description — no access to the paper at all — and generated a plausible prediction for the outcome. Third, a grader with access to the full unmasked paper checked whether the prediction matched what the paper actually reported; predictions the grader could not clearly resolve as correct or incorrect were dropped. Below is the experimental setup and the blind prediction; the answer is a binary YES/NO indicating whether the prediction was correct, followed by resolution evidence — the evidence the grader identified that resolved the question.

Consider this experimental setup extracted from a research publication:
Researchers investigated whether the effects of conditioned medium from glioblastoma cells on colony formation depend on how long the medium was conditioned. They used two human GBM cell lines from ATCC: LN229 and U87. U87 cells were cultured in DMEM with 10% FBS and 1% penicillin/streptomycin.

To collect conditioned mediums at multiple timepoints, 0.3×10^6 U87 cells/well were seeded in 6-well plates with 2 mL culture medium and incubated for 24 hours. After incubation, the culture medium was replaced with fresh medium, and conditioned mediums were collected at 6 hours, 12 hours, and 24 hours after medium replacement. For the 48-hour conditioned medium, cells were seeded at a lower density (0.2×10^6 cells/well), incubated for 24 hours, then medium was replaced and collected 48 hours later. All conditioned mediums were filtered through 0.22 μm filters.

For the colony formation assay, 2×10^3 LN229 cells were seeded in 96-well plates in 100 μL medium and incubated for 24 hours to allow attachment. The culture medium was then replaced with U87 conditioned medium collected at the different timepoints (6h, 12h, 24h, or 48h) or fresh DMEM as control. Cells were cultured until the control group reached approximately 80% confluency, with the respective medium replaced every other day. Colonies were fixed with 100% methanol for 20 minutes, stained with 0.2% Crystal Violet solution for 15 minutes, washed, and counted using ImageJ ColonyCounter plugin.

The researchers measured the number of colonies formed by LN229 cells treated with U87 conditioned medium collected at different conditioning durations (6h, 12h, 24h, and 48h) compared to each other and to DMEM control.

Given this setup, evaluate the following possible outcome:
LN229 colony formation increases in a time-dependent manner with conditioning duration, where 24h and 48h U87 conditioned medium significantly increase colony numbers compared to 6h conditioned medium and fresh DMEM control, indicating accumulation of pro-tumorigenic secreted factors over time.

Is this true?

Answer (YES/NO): NO